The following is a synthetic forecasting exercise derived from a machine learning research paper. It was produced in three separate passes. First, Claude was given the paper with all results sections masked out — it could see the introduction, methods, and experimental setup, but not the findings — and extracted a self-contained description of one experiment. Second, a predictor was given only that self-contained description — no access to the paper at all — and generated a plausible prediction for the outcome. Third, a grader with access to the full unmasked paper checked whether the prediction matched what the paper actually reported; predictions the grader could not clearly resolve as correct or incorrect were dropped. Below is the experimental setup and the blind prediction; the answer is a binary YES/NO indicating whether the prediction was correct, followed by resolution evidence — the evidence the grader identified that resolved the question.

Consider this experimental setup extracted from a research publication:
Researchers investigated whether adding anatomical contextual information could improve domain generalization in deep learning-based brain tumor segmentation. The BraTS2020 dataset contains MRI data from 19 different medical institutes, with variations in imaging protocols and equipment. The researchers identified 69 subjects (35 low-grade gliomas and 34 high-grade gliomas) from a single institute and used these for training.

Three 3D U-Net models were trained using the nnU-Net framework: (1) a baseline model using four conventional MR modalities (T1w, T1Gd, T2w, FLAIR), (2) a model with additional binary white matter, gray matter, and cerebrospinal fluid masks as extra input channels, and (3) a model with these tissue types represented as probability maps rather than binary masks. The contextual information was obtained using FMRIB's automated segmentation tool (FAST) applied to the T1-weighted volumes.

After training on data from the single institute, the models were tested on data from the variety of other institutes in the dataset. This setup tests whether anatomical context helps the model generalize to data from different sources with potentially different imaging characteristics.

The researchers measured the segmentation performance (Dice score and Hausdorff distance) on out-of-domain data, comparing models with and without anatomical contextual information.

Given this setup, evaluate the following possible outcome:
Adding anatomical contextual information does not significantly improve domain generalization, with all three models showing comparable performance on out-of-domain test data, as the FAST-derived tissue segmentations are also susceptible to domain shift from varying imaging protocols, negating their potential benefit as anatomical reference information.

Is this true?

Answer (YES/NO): NO